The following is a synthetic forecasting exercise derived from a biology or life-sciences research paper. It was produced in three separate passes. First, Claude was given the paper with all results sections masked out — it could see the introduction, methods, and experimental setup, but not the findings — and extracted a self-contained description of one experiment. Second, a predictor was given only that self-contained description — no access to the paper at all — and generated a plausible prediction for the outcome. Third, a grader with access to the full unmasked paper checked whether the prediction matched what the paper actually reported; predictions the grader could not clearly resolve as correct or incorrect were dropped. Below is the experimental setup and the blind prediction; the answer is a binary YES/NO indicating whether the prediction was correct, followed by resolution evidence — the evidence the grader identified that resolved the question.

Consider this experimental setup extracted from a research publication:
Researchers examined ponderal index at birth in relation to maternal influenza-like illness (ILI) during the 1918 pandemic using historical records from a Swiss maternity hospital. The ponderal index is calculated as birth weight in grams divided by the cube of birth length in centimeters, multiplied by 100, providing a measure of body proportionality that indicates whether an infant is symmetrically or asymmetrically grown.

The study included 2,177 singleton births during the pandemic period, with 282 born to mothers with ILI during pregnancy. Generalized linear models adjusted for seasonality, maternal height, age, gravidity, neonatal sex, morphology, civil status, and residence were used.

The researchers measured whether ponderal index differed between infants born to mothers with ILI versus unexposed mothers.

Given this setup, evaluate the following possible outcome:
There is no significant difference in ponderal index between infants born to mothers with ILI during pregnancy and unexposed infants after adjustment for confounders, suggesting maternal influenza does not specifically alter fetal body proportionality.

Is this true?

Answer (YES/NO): NO